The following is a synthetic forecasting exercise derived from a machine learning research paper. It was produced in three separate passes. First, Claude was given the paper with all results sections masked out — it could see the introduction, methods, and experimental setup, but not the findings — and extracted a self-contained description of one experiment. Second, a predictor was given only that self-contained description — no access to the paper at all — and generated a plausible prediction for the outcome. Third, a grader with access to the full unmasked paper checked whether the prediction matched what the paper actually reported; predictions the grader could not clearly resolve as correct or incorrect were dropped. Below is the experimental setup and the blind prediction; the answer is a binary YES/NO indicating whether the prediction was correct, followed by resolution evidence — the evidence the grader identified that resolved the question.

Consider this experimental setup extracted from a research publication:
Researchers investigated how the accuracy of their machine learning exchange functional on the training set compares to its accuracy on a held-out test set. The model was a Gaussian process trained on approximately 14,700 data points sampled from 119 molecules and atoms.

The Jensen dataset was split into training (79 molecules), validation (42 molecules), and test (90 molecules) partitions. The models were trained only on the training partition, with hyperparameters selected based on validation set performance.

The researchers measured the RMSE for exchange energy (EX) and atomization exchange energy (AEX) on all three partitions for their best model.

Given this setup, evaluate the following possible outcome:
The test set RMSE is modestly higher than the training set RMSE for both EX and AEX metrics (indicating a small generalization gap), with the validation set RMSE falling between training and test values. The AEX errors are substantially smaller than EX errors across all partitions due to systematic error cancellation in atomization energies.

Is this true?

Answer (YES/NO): NO